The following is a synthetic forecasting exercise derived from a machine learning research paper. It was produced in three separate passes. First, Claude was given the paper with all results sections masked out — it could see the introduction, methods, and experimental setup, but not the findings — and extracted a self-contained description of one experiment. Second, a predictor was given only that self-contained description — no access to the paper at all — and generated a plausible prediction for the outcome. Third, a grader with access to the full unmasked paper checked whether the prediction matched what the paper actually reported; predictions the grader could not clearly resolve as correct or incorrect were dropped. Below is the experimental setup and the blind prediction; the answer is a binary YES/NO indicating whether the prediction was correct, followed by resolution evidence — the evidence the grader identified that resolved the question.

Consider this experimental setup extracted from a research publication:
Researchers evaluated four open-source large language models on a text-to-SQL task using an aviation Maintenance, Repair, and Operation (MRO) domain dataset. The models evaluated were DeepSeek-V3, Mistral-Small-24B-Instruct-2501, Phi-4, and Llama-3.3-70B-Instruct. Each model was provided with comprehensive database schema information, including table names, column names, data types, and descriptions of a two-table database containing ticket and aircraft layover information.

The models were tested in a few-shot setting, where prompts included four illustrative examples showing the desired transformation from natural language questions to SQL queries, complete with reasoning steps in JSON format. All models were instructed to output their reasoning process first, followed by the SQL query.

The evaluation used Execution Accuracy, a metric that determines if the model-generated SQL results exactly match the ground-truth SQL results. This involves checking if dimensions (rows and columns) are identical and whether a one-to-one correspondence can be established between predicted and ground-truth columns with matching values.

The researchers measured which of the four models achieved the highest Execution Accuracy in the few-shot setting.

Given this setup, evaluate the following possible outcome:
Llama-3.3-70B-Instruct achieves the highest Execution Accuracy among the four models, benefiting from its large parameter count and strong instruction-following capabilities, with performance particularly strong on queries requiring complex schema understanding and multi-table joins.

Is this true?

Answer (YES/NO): NO